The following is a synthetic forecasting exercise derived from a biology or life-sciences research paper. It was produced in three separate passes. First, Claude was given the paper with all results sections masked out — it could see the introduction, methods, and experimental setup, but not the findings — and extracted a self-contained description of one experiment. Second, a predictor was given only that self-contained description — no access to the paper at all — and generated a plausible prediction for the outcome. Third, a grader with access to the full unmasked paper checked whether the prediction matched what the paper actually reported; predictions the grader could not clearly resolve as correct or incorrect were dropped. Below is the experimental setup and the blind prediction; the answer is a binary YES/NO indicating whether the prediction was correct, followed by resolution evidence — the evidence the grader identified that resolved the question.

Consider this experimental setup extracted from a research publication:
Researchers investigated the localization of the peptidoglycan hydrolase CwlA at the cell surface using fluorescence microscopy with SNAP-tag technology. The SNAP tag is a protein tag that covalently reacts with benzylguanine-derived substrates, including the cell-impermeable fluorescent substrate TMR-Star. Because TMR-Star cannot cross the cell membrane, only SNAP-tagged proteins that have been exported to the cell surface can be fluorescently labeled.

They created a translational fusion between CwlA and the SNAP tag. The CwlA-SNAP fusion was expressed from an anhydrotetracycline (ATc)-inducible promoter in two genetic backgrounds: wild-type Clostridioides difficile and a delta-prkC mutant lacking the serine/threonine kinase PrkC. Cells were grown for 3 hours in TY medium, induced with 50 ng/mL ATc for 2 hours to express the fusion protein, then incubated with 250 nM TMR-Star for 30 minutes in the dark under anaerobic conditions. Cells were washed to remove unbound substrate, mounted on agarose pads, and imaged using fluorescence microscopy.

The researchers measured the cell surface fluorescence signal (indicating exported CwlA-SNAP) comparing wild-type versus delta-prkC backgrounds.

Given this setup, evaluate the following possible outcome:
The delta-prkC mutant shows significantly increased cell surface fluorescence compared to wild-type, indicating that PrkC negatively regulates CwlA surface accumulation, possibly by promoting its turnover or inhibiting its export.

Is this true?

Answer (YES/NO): YES